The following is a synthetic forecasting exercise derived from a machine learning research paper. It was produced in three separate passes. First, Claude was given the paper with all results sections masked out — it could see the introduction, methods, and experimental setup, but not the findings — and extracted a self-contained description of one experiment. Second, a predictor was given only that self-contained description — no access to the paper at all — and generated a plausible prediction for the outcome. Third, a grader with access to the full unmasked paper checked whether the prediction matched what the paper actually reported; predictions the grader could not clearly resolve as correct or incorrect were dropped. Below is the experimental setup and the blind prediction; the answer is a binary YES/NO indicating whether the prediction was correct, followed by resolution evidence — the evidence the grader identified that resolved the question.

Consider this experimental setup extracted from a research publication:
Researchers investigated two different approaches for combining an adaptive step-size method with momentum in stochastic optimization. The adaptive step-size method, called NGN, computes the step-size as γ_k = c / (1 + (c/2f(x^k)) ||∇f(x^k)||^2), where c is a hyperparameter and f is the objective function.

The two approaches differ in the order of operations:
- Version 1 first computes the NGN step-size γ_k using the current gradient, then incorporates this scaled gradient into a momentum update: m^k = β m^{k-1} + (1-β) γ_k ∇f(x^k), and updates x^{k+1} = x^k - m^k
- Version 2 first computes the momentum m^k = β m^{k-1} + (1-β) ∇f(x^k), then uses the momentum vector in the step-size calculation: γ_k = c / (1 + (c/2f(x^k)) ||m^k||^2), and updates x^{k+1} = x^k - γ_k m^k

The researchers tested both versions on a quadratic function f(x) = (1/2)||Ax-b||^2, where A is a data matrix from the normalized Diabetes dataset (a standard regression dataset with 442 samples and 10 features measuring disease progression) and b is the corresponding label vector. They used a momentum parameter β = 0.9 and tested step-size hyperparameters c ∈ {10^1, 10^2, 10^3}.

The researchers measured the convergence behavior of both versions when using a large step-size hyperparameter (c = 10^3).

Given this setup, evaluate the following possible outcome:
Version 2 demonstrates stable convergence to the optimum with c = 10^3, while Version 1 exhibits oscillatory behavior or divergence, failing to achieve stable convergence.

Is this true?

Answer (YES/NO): NO